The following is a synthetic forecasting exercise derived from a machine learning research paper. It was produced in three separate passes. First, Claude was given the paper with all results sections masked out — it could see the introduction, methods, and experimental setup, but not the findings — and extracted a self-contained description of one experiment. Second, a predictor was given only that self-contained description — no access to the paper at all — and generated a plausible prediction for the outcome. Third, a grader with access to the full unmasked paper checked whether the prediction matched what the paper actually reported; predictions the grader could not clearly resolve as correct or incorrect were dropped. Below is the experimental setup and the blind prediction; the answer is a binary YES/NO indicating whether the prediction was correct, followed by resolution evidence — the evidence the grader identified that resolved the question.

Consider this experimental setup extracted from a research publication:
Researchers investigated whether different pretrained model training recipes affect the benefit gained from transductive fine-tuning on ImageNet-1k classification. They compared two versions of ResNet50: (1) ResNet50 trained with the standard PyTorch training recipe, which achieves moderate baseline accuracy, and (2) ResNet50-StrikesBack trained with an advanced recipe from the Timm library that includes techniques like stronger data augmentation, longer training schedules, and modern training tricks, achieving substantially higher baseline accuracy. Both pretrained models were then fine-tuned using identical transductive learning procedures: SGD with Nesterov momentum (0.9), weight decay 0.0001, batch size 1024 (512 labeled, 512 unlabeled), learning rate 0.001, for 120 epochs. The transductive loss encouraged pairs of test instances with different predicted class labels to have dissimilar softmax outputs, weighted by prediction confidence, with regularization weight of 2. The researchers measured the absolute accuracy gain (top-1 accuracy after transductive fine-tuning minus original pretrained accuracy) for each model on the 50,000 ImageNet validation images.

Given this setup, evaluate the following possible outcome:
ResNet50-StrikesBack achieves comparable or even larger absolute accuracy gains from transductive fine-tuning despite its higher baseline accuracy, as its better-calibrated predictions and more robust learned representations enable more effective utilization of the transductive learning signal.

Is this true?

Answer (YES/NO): NO